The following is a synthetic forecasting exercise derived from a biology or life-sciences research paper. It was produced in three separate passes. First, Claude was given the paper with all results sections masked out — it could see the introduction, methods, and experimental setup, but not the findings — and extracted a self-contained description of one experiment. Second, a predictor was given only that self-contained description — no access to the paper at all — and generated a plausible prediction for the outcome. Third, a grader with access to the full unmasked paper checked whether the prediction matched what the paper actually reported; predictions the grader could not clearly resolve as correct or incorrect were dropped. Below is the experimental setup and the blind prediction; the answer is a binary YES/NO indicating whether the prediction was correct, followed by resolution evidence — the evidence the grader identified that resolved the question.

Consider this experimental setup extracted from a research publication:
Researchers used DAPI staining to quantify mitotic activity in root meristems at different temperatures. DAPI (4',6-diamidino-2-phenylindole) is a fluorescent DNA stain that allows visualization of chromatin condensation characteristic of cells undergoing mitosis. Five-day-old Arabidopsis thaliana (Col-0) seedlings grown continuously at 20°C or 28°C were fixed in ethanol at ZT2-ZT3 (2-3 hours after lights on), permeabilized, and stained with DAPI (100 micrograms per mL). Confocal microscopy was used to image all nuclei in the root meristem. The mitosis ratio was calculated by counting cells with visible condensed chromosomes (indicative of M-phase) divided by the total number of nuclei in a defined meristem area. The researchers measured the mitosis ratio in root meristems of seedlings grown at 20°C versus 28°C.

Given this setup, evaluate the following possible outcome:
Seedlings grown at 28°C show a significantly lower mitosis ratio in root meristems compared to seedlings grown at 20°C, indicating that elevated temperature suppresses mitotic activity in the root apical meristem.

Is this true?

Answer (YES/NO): NO